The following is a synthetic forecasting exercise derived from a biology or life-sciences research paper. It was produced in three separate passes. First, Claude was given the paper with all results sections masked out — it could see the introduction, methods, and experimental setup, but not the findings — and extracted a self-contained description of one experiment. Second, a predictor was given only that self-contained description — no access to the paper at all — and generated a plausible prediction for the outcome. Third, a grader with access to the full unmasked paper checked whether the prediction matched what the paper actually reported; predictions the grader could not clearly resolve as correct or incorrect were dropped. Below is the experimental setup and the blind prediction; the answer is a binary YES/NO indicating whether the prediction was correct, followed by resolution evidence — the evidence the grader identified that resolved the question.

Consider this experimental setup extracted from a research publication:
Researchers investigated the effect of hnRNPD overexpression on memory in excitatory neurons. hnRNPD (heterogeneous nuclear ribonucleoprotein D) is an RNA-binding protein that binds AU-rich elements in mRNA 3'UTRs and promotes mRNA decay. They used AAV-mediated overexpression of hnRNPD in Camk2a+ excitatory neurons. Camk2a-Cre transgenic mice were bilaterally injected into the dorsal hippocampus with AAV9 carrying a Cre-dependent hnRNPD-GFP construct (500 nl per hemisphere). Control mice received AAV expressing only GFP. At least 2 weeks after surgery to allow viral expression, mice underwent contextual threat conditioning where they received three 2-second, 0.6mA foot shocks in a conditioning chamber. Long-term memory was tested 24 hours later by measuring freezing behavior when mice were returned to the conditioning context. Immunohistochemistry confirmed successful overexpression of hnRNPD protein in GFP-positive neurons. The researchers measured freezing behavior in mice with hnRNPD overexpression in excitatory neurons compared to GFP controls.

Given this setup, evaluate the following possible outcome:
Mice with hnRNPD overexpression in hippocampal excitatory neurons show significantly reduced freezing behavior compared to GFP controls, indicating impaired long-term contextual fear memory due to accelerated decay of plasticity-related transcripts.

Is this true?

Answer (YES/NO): YES